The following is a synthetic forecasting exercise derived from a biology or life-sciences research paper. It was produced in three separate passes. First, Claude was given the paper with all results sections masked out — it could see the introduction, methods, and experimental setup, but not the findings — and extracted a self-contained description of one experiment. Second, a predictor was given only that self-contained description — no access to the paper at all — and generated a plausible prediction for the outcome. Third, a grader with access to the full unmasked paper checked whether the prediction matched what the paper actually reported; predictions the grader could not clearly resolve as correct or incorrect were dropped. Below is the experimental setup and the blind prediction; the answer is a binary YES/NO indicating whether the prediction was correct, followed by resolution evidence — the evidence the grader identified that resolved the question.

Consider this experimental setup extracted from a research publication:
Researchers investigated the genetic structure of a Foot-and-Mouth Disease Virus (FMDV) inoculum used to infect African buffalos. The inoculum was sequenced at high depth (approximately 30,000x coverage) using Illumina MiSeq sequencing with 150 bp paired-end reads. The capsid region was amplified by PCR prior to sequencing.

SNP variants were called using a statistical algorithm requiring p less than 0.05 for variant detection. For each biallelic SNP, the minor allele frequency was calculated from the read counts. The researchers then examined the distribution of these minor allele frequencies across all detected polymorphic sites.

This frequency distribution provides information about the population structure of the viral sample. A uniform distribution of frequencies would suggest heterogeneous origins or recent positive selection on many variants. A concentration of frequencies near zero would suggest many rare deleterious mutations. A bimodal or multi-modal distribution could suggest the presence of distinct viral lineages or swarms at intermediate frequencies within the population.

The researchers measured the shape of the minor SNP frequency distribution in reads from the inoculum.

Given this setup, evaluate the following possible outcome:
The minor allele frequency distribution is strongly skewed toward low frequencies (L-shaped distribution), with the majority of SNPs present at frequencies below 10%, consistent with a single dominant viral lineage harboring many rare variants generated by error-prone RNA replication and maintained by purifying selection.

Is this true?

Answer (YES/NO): NO